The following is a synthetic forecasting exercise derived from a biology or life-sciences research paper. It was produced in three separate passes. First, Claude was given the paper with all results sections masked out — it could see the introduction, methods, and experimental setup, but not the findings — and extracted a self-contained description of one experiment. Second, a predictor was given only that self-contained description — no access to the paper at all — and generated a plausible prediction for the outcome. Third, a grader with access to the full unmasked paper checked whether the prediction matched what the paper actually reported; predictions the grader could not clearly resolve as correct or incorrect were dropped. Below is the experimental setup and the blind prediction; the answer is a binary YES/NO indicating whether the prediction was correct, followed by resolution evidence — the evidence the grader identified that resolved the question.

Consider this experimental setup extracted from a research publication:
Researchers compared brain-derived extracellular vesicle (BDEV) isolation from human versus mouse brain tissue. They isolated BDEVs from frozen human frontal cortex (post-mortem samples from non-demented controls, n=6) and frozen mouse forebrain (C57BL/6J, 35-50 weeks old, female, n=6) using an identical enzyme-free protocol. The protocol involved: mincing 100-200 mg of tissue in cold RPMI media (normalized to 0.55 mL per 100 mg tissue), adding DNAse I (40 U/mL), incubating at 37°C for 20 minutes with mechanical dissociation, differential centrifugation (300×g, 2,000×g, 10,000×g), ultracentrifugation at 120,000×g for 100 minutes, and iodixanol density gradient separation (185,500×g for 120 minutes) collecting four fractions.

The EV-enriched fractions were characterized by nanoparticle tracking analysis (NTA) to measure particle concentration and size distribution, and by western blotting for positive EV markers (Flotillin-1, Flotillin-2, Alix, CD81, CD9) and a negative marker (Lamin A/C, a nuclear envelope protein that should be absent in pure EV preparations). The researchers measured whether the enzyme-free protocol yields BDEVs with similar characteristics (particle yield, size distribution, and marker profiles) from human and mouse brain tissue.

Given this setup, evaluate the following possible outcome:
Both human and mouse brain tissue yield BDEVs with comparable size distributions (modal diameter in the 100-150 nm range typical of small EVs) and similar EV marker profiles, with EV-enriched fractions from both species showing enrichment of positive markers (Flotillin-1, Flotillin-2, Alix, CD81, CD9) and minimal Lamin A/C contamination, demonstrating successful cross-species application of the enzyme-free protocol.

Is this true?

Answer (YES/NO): NO